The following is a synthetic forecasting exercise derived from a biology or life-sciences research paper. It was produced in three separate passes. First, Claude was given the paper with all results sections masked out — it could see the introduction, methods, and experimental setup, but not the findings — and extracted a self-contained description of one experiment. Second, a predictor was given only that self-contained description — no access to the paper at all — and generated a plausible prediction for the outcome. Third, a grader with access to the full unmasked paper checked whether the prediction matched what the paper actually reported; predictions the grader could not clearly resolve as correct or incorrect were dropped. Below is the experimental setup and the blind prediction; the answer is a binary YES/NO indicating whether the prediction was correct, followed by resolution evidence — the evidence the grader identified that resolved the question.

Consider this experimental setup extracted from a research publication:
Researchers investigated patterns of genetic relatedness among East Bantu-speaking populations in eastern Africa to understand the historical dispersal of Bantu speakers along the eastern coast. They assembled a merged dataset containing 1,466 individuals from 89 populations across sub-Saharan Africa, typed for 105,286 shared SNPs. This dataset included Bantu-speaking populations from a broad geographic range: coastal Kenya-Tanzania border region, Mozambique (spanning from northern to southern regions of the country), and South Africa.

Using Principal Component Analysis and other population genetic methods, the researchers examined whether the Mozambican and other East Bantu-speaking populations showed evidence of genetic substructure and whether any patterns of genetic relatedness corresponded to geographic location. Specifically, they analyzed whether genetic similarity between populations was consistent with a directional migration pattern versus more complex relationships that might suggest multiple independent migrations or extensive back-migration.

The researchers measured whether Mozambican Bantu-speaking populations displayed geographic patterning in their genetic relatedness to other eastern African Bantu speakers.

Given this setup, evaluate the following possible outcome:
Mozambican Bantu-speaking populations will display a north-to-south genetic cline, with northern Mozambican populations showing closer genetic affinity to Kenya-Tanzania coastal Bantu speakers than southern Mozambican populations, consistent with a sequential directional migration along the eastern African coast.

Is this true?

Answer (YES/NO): YES